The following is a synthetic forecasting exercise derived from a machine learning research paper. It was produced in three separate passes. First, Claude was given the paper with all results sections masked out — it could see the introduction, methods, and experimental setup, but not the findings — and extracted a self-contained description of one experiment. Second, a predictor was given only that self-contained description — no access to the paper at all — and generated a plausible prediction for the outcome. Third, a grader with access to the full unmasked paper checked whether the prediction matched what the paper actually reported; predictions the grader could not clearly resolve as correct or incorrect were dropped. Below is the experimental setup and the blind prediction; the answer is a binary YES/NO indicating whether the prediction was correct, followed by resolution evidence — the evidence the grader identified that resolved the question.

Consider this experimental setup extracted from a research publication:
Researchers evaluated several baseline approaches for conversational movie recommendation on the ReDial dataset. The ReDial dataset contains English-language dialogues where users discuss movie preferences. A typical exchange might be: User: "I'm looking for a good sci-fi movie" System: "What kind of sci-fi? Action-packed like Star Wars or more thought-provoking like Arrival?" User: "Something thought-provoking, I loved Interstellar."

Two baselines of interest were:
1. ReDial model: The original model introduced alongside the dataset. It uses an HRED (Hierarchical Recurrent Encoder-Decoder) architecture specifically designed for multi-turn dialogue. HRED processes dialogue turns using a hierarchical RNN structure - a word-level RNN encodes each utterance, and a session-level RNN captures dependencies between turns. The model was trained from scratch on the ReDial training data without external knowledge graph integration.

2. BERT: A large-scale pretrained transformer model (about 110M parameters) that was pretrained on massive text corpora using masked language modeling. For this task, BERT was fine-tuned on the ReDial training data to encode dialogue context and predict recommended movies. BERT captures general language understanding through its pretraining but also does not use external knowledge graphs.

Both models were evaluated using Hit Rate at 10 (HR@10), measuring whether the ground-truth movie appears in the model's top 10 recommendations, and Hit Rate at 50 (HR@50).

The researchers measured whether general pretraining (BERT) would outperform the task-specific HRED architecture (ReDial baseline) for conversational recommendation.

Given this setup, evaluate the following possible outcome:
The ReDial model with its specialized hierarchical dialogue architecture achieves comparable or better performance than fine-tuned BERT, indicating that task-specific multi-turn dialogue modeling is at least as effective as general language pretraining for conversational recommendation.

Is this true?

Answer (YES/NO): YES